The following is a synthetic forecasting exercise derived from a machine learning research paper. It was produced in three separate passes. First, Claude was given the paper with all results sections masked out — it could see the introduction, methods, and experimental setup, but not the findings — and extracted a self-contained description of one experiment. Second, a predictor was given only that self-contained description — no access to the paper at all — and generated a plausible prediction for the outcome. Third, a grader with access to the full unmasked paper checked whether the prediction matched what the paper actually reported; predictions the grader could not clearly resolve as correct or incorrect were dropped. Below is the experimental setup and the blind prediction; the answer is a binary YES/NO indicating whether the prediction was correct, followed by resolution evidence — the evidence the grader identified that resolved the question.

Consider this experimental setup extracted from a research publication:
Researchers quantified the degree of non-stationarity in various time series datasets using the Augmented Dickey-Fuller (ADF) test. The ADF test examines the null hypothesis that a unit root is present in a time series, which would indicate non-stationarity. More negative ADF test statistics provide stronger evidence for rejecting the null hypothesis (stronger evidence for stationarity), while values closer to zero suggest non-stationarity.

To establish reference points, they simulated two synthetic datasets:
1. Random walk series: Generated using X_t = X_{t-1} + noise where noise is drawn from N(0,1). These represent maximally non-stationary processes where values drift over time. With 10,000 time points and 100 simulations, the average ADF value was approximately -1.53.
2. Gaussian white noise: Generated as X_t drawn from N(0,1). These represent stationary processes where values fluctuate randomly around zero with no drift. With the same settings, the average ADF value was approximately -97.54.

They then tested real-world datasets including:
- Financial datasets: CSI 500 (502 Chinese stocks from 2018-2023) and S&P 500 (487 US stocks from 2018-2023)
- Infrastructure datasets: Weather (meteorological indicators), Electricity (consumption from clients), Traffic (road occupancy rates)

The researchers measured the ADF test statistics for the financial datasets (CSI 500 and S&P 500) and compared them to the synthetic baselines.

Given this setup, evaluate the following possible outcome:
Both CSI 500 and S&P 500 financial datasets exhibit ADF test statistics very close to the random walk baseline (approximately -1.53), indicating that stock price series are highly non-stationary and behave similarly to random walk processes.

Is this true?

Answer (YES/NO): NO